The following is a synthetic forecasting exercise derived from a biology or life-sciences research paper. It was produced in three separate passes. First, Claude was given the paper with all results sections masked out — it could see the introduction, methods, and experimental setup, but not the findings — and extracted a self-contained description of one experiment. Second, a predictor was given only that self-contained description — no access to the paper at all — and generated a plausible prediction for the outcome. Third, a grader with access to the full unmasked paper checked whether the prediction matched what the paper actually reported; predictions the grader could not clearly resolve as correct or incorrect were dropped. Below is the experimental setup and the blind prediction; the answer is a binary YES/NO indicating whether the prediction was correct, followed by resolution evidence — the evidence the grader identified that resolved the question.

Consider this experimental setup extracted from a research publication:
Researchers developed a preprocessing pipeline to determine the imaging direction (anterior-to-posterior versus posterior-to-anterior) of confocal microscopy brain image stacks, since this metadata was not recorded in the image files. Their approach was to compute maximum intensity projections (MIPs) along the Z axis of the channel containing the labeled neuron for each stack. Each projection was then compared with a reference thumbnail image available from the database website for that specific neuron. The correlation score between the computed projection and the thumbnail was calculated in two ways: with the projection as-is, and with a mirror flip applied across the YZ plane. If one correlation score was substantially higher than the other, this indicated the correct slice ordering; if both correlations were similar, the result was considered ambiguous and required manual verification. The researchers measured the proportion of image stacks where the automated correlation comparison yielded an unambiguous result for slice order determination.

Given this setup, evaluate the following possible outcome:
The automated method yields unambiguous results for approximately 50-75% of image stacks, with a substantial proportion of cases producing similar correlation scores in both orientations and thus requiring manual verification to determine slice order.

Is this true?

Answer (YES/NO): NO